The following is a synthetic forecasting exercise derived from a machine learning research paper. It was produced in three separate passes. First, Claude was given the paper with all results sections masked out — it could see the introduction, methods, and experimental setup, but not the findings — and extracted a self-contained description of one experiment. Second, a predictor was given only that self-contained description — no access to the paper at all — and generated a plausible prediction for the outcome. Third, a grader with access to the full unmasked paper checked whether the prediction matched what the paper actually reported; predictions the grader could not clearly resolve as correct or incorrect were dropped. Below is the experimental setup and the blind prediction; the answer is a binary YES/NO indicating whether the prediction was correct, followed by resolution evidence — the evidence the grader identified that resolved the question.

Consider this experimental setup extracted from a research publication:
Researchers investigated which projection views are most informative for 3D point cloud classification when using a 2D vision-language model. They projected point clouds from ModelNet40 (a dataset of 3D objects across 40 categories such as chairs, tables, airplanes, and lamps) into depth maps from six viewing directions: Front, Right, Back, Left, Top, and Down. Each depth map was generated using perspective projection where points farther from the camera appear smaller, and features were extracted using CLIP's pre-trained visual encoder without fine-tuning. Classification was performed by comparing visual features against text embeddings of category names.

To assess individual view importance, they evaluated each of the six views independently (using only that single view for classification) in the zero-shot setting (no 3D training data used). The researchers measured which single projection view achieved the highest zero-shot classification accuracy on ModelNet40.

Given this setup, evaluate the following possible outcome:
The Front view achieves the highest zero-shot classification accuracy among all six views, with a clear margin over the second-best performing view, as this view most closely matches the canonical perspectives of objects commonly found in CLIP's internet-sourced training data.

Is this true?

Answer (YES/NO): NO